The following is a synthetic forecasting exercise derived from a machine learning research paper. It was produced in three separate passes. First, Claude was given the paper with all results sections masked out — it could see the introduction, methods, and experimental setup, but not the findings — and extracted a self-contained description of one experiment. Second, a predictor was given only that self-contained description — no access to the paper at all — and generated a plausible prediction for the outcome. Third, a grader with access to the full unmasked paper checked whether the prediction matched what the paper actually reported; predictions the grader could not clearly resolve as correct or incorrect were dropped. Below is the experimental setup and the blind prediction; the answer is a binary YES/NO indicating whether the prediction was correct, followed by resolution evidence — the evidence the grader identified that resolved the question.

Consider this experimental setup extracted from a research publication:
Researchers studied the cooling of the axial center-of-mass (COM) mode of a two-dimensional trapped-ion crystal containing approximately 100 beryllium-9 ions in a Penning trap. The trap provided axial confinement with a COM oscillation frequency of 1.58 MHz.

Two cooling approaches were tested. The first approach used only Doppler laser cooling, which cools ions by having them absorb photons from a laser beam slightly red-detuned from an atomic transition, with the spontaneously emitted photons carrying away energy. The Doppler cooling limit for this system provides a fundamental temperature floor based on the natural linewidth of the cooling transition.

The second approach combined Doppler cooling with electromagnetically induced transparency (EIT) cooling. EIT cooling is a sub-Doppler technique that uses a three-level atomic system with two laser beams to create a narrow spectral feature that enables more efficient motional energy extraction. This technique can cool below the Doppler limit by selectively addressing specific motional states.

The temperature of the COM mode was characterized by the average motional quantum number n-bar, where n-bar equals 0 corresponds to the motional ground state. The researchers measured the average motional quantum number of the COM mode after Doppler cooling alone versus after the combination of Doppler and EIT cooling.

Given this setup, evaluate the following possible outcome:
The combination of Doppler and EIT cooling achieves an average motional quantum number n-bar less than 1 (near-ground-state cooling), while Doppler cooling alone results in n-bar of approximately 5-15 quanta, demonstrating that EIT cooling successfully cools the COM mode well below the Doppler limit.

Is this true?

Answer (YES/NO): NO